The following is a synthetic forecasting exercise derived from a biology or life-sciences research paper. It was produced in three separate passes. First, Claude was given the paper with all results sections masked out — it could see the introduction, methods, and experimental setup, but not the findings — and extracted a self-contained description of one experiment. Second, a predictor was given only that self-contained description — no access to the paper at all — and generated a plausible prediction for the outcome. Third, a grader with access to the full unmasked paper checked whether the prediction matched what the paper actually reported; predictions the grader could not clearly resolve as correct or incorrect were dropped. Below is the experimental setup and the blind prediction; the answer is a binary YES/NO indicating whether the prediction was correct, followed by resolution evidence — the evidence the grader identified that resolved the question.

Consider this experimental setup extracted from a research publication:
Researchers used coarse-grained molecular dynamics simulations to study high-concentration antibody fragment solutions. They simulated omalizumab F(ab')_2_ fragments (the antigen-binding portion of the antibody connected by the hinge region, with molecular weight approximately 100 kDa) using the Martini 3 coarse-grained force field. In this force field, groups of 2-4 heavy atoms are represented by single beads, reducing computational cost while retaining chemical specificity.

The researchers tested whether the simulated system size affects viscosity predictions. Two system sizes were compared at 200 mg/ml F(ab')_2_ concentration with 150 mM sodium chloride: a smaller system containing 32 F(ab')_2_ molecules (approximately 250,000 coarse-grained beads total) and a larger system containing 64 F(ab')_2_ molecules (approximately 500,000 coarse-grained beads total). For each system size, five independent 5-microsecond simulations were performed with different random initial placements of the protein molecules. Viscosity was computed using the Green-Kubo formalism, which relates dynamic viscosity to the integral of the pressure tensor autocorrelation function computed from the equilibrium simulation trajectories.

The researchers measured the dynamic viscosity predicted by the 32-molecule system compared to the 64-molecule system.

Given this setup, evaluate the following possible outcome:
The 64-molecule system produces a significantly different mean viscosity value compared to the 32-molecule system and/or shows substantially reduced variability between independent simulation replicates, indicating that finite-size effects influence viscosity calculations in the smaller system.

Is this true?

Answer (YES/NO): NO